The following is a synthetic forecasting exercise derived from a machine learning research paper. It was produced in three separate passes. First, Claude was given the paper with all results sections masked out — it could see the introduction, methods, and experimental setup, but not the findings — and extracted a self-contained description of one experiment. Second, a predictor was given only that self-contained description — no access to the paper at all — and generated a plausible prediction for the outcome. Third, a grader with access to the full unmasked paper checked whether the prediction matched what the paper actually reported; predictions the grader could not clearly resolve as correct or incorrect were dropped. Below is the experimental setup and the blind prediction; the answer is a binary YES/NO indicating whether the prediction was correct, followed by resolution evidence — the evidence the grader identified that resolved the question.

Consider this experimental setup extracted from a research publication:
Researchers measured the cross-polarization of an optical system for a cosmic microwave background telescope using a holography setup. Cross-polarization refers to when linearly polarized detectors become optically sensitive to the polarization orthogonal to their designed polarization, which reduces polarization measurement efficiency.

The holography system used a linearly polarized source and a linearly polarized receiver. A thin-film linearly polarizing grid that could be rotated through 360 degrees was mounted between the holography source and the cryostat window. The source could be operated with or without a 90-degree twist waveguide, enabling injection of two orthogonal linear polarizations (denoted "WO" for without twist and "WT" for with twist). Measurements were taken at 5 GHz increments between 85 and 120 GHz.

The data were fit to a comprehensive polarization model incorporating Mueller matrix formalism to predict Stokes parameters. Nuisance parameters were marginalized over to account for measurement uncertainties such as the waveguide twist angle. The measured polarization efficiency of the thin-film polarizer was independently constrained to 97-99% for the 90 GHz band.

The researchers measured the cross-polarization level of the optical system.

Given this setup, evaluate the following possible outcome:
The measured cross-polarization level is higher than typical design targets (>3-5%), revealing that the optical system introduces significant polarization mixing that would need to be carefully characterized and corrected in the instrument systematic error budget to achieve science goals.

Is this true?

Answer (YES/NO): NO